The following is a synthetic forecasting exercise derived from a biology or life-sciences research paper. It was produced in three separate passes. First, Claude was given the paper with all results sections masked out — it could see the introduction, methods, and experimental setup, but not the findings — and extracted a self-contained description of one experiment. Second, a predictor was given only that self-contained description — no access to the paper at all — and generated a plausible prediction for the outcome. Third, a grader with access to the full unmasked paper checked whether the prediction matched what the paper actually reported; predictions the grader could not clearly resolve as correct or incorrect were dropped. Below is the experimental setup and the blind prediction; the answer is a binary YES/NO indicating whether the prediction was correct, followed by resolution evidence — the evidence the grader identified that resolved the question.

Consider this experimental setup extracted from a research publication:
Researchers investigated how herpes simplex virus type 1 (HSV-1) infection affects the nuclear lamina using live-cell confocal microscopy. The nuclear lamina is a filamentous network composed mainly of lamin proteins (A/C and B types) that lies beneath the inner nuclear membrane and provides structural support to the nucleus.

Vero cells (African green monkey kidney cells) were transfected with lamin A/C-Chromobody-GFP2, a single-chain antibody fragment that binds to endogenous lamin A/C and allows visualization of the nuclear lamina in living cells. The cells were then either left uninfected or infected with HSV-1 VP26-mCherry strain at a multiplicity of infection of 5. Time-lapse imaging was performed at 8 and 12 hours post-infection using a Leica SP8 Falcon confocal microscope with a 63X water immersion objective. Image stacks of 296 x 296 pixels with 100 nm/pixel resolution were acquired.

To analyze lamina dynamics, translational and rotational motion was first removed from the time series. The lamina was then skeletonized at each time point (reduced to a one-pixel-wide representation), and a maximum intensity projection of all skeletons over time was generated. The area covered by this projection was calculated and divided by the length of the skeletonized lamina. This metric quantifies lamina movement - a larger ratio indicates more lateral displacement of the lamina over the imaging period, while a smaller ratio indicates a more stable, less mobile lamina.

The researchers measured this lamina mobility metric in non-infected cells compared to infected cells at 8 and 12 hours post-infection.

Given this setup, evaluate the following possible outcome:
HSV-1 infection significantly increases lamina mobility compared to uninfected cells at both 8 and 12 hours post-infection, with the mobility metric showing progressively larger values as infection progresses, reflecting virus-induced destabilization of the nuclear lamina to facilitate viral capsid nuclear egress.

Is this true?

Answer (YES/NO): NO